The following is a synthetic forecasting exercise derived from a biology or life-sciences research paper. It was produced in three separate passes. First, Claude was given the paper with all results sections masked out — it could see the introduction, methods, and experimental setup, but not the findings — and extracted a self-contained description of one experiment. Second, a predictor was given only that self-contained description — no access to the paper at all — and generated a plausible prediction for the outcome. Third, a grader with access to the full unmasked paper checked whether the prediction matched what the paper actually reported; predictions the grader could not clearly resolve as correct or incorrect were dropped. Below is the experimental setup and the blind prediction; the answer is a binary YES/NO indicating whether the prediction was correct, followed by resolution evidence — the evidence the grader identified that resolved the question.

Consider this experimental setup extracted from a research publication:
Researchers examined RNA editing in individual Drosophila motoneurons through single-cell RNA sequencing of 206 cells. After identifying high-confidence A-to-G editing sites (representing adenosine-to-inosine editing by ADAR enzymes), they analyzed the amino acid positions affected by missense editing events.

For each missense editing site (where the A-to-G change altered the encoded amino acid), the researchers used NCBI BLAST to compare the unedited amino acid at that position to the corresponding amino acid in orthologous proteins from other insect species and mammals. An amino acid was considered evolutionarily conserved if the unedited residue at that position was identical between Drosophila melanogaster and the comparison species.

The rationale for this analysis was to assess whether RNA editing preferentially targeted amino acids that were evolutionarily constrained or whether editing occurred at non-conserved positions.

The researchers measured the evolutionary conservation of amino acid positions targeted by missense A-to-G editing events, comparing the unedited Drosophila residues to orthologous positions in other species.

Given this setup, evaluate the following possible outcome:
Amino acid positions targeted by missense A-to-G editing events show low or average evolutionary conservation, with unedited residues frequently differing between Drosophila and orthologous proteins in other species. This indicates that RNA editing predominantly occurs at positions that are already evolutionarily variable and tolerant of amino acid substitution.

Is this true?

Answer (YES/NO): NO